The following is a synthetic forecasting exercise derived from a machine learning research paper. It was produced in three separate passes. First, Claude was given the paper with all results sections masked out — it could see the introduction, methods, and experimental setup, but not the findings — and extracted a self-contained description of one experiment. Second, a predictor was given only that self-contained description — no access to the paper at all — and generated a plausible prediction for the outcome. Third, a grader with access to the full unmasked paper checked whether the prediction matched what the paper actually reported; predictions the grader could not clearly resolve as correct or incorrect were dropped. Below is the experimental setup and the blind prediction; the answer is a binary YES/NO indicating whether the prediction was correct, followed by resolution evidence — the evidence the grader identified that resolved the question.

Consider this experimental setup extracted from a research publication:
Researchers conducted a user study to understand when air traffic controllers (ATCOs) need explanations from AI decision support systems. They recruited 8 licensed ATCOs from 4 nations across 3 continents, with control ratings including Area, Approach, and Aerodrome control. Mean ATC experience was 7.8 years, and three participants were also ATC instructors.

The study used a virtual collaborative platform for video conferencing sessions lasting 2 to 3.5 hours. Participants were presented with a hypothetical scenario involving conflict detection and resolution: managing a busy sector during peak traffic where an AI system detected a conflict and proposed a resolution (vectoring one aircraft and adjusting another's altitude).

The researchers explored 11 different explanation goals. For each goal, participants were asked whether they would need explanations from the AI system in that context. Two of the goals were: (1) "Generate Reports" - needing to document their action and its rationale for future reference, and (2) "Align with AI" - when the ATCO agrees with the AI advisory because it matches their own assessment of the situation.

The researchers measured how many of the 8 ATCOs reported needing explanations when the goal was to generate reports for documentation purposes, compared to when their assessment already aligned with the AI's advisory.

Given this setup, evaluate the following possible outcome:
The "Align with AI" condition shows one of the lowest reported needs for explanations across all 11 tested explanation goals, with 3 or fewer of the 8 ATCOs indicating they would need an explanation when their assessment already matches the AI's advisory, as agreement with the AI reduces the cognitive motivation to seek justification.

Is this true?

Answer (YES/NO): YES